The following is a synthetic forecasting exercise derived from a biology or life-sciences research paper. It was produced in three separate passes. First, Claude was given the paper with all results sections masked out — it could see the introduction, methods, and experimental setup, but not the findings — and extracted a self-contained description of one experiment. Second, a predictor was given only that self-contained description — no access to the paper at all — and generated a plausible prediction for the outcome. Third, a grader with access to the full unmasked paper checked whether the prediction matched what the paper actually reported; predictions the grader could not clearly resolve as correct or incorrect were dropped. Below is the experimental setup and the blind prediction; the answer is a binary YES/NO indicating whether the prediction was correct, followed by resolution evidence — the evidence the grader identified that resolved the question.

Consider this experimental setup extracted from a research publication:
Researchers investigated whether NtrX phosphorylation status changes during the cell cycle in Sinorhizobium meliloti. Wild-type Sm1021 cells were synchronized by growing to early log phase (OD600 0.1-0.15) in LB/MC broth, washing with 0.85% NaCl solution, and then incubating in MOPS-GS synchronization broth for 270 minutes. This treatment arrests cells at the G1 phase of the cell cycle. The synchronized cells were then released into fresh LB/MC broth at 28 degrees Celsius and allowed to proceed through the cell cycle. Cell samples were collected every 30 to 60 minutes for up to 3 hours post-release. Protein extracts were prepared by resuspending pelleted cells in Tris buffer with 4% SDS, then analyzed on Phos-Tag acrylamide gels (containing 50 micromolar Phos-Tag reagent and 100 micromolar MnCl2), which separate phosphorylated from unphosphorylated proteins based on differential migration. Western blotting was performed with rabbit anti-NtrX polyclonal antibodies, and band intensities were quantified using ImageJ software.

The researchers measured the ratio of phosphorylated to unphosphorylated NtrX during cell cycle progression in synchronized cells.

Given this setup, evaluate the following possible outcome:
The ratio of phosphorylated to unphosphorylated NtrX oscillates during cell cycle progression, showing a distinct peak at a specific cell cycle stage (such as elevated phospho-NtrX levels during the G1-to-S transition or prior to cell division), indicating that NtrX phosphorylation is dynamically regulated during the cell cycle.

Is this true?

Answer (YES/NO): NO